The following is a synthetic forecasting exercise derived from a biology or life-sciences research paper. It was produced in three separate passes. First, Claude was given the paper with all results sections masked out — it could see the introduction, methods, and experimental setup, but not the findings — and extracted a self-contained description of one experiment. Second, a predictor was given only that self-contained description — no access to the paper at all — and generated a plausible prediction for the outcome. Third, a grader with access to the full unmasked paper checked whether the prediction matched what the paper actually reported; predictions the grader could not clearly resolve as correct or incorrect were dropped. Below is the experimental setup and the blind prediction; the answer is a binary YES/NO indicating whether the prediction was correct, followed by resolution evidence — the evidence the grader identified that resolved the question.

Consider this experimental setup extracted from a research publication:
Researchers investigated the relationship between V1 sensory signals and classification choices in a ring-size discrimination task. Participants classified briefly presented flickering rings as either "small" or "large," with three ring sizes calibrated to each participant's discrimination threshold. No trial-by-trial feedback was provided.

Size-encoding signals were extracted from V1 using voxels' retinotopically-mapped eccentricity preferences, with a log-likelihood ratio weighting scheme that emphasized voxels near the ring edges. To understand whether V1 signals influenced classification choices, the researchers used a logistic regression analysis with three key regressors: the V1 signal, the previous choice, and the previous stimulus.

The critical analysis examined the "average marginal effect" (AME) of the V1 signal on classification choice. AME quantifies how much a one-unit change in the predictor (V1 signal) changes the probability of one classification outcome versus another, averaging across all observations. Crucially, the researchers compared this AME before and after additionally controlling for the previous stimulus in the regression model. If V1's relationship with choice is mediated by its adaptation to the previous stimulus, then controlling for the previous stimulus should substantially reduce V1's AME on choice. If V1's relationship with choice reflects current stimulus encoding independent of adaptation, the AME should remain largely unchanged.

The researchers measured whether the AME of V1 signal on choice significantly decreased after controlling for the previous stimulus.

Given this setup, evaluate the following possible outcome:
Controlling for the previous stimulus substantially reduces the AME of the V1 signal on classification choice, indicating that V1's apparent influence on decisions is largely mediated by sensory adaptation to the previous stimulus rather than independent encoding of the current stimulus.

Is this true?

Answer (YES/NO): NO